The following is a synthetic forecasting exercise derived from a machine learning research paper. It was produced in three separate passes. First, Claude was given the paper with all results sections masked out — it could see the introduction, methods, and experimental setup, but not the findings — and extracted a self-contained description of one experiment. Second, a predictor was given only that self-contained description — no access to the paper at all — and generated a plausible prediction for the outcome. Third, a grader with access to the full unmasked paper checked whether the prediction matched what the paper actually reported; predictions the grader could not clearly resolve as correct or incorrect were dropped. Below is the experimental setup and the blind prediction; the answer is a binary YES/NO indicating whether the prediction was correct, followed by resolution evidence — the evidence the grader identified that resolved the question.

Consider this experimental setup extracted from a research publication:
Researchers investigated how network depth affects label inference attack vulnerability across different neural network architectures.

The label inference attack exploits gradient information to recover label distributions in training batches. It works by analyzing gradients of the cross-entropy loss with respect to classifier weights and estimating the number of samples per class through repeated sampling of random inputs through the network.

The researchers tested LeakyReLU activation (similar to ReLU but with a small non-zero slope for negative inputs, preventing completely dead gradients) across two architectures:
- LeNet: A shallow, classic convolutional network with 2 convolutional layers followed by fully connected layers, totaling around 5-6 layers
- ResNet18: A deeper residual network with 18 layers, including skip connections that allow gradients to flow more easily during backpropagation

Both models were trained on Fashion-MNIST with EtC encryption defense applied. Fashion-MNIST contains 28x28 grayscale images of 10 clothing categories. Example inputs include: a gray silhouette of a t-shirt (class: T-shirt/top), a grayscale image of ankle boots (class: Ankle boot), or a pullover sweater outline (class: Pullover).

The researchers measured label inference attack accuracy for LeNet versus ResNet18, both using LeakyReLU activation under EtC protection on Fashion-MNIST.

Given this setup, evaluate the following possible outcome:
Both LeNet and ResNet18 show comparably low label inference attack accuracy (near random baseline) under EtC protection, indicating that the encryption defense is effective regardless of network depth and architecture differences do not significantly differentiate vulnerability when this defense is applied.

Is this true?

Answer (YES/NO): NO